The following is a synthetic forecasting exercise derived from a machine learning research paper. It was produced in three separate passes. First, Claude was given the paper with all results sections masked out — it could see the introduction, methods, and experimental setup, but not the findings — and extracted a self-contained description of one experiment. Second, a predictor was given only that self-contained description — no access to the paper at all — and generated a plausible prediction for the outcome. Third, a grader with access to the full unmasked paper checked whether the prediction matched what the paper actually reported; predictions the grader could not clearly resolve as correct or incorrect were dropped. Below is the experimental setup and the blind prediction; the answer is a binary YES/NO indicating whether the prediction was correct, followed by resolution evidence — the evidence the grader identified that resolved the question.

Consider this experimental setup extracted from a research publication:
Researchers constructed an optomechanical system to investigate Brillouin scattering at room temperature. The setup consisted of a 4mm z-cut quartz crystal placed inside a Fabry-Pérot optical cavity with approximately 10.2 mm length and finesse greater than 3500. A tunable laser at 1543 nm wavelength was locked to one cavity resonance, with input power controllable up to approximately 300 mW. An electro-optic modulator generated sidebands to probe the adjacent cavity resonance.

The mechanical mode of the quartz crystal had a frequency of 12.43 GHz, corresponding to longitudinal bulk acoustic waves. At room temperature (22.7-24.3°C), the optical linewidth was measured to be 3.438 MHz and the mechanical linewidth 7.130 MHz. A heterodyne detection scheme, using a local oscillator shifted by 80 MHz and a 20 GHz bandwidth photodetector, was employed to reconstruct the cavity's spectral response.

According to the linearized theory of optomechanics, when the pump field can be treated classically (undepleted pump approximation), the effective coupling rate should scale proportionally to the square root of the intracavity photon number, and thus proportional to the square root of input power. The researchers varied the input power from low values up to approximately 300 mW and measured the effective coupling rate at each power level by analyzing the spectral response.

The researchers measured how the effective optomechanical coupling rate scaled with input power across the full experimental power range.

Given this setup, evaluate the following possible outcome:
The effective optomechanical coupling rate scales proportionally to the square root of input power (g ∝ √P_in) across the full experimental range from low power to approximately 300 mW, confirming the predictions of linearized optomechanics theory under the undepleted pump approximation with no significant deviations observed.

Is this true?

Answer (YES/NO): YES